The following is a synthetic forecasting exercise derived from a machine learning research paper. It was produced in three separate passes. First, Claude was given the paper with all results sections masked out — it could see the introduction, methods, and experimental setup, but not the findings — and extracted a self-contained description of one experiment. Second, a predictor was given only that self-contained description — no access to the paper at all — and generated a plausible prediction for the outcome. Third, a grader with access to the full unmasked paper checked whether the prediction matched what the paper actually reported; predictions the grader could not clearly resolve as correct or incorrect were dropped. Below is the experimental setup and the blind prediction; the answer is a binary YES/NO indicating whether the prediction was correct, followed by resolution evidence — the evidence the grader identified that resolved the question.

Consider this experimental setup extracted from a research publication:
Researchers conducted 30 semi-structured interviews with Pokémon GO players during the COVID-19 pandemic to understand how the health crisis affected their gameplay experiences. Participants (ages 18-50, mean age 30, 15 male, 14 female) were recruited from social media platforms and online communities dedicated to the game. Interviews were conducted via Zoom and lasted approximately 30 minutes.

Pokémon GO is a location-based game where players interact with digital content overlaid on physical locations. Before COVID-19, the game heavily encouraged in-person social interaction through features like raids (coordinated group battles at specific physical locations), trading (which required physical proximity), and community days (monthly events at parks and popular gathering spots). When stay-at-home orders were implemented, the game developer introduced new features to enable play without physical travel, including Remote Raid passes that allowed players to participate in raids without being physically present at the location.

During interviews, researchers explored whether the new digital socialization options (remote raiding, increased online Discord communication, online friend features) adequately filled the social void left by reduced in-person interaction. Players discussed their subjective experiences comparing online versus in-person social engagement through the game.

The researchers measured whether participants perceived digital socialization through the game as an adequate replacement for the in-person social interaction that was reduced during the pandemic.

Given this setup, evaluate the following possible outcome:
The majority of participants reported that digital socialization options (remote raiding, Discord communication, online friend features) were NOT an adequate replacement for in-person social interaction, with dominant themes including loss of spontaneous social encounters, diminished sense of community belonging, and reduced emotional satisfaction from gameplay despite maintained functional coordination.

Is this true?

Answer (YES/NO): YES